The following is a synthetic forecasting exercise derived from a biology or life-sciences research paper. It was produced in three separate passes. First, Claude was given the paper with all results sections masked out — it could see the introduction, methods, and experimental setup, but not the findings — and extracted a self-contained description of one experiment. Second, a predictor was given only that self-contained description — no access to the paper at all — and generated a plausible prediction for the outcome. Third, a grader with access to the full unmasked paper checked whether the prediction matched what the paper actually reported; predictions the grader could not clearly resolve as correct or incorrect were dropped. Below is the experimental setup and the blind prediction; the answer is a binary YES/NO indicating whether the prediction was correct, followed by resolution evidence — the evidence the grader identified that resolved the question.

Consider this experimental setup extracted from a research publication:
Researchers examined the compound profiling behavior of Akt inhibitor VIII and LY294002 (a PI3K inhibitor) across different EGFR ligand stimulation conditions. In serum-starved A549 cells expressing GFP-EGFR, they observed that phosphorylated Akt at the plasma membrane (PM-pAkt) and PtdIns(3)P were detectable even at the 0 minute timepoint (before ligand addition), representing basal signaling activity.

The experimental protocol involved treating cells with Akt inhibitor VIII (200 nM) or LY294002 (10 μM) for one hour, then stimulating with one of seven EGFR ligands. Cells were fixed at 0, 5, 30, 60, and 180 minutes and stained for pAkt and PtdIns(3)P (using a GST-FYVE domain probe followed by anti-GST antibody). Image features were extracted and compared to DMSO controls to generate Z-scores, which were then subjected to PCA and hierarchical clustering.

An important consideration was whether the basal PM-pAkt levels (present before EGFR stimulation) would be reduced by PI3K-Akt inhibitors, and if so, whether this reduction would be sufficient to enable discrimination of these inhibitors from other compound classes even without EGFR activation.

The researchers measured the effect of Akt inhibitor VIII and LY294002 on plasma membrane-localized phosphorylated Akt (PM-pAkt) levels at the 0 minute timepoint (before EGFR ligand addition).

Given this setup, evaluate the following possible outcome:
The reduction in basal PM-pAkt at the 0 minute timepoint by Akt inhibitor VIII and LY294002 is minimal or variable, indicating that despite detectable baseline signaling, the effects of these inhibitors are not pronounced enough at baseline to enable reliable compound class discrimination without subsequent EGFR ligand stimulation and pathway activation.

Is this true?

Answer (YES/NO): NO